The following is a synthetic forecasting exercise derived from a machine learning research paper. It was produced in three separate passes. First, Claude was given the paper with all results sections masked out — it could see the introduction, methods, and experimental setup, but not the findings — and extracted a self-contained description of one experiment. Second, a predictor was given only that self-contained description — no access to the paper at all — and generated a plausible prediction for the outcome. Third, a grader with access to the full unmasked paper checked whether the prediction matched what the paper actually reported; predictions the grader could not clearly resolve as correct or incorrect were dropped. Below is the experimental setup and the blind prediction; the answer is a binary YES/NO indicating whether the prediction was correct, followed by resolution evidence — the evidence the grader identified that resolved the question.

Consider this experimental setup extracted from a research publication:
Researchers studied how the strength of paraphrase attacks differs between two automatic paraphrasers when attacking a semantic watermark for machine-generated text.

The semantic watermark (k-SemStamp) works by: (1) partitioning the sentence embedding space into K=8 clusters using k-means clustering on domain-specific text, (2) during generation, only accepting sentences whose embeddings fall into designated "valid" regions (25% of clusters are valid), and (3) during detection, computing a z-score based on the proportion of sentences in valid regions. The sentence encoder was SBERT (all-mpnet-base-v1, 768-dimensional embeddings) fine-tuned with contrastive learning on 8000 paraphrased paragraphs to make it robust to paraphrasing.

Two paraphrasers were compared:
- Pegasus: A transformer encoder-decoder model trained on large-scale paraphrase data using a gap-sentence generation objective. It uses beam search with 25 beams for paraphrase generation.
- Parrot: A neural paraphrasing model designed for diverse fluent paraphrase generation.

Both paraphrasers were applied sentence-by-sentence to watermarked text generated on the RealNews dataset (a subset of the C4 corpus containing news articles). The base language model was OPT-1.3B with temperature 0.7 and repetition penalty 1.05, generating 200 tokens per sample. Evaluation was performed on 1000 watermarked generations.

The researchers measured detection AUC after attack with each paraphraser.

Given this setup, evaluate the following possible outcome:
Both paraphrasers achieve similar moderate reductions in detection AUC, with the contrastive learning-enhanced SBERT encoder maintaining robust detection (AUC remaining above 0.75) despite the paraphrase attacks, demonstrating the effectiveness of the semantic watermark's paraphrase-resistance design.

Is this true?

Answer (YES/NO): NO